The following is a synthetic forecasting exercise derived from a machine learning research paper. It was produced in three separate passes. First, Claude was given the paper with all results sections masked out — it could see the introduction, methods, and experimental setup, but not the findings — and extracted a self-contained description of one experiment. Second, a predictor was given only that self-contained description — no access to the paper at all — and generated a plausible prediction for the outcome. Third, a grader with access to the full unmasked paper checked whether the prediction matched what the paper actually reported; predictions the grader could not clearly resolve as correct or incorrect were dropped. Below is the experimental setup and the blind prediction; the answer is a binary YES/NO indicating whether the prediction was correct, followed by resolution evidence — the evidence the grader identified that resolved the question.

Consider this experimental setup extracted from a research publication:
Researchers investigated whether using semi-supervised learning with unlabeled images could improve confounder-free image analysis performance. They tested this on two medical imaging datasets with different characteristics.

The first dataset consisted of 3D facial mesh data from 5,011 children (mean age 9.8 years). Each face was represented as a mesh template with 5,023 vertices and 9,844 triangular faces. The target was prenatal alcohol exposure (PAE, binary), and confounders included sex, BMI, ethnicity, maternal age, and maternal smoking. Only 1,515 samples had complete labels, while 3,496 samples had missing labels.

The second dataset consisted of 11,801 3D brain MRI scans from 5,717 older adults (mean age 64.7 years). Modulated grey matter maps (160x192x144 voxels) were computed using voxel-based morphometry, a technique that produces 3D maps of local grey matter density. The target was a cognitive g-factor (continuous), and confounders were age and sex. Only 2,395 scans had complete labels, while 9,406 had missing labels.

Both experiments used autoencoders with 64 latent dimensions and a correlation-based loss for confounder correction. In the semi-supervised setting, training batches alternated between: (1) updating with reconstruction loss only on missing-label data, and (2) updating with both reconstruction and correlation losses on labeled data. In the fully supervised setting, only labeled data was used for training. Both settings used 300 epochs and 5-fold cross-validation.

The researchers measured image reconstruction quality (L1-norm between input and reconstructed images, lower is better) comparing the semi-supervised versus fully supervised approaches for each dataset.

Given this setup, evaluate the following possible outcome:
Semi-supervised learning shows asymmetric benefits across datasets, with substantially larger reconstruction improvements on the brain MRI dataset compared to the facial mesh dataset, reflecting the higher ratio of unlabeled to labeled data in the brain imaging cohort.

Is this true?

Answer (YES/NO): NO